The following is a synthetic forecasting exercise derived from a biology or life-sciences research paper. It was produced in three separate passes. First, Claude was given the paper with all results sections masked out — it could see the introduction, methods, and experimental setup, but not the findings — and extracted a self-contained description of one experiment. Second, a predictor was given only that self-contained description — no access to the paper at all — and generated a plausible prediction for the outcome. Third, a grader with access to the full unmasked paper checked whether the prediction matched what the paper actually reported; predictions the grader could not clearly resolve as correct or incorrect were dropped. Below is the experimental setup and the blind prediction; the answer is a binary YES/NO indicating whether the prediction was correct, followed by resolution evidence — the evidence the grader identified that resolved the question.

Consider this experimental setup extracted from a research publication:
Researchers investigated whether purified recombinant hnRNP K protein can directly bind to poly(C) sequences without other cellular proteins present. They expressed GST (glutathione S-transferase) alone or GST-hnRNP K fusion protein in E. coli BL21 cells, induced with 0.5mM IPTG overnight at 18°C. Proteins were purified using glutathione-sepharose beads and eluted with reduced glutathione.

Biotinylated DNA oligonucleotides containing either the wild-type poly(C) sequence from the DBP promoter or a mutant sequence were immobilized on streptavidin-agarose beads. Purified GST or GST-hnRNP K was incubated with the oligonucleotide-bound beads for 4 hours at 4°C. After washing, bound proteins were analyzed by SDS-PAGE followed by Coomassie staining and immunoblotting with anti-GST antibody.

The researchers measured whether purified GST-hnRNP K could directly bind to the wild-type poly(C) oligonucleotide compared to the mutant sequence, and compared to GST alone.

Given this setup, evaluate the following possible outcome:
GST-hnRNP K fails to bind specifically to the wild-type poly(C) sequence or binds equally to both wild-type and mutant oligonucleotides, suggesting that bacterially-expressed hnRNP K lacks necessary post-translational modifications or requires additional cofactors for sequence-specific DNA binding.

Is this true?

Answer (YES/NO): NO